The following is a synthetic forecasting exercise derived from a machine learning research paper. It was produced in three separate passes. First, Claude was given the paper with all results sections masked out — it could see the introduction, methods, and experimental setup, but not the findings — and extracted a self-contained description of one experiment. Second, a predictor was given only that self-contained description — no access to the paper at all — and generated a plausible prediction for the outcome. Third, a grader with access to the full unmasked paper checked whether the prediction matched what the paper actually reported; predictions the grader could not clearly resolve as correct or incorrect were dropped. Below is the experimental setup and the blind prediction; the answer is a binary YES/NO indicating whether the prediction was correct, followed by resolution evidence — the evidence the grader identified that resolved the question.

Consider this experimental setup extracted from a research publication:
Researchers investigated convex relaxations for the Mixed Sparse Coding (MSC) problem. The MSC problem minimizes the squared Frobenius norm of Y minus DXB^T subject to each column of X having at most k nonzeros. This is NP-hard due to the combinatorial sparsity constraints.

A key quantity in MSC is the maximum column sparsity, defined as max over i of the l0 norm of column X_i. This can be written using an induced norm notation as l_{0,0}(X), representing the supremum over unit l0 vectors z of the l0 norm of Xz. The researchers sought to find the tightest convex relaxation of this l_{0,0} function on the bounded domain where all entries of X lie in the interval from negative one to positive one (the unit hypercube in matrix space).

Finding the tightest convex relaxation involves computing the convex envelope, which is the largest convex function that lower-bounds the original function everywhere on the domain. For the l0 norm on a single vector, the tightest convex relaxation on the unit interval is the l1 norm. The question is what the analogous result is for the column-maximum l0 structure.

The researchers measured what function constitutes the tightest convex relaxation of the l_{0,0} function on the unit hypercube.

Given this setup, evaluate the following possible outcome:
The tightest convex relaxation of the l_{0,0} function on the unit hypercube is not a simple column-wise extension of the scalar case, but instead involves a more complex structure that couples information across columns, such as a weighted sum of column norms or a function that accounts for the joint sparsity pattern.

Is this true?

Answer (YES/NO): NO